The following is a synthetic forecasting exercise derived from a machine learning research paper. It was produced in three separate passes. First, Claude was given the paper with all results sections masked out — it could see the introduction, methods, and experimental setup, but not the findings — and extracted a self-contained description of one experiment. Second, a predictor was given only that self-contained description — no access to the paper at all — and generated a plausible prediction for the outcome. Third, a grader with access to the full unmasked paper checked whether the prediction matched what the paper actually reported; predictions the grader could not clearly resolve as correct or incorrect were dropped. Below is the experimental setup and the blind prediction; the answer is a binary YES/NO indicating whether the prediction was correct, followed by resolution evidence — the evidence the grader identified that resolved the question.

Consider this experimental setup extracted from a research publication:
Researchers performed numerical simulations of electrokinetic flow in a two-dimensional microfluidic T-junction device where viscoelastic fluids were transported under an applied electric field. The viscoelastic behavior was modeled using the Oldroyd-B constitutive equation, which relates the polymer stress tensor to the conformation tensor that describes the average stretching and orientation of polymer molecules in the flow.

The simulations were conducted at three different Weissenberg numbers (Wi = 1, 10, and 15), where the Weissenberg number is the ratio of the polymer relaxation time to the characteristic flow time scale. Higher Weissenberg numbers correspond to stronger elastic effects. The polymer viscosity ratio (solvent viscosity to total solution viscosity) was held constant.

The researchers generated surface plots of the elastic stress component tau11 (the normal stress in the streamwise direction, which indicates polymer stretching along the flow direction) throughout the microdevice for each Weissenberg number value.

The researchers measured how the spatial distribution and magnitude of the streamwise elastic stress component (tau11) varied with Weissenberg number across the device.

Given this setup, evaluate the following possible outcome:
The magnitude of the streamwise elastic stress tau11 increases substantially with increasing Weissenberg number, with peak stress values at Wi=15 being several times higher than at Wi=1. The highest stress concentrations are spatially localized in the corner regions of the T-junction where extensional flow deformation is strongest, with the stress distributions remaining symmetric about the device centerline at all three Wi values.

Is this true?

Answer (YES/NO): NO